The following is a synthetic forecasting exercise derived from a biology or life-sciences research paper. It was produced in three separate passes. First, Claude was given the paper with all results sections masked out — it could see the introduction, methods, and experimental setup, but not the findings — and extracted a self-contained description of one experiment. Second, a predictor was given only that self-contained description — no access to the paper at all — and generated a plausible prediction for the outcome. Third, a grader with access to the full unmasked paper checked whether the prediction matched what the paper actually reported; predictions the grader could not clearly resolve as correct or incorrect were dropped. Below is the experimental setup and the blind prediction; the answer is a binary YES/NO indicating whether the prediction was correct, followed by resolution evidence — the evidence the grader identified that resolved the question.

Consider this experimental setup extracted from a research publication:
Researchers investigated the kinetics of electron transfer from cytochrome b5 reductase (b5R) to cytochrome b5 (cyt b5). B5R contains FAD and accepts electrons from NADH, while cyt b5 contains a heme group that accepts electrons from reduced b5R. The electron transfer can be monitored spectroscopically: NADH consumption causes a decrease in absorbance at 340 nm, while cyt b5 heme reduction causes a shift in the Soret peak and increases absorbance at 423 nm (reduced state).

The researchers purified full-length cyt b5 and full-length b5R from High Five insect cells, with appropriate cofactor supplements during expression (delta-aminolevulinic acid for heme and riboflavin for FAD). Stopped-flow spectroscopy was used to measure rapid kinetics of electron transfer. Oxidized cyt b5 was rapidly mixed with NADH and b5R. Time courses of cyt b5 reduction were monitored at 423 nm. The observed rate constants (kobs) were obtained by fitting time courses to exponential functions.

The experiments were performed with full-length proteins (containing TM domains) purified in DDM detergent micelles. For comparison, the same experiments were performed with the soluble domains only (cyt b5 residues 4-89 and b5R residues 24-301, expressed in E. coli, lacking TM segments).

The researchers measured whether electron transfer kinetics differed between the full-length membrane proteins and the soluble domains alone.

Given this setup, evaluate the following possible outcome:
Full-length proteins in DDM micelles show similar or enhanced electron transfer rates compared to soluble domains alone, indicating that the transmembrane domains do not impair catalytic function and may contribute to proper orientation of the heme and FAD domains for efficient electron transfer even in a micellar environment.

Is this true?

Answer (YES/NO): YES